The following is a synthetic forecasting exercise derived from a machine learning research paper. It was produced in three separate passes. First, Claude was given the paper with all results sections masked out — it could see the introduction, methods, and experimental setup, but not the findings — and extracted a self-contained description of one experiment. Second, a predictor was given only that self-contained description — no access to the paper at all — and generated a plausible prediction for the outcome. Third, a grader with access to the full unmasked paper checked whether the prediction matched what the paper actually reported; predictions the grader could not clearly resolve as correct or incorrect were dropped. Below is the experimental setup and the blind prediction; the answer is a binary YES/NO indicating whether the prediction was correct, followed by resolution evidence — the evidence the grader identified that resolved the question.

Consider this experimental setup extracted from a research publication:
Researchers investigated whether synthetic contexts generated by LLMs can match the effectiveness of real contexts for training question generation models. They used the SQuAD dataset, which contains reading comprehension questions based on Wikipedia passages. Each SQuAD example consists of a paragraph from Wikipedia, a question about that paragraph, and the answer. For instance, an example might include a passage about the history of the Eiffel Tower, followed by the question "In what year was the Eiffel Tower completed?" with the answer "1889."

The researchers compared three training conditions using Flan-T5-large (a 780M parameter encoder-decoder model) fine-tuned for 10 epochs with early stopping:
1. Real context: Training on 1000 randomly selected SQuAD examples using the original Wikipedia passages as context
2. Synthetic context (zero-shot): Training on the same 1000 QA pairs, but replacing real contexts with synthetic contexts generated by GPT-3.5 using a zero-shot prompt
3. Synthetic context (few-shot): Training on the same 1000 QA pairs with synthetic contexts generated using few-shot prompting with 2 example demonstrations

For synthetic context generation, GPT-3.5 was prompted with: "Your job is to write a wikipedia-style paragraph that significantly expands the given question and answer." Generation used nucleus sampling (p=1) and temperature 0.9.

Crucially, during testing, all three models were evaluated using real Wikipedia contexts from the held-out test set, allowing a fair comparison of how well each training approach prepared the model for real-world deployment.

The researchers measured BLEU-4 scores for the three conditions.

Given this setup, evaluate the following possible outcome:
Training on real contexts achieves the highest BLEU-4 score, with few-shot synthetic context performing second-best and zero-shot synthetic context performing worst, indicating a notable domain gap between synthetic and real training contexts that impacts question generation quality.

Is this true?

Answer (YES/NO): NO